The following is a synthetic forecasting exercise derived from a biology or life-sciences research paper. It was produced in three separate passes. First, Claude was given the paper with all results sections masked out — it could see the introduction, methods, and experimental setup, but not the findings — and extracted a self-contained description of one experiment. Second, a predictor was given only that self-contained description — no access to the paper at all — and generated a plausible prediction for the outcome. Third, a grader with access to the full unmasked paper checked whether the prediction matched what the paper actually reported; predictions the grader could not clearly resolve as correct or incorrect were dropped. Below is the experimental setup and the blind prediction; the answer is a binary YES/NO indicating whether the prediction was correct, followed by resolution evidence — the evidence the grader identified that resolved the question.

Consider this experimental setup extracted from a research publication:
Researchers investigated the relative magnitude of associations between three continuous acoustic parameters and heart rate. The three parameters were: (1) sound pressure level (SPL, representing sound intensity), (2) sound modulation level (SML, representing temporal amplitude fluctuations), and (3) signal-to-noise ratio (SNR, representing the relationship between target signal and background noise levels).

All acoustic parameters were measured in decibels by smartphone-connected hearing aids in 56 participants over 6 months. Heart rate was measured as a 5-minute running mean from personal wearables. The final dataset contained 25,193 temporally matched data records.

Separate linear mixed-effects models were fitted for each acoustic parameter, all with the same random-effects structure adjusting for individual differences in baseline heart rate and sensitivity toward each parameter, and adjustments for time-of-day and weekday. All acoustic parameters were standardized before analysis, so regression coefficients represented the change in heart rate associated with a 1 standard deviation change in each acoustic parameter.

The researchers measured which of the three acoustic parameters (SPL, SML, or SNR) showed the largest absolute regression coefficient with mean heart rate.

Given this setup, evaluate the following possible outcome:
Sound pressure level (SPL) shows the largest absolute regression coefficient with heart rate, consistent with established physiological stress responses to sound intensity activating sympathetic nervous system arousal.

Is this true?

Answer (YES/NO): NO